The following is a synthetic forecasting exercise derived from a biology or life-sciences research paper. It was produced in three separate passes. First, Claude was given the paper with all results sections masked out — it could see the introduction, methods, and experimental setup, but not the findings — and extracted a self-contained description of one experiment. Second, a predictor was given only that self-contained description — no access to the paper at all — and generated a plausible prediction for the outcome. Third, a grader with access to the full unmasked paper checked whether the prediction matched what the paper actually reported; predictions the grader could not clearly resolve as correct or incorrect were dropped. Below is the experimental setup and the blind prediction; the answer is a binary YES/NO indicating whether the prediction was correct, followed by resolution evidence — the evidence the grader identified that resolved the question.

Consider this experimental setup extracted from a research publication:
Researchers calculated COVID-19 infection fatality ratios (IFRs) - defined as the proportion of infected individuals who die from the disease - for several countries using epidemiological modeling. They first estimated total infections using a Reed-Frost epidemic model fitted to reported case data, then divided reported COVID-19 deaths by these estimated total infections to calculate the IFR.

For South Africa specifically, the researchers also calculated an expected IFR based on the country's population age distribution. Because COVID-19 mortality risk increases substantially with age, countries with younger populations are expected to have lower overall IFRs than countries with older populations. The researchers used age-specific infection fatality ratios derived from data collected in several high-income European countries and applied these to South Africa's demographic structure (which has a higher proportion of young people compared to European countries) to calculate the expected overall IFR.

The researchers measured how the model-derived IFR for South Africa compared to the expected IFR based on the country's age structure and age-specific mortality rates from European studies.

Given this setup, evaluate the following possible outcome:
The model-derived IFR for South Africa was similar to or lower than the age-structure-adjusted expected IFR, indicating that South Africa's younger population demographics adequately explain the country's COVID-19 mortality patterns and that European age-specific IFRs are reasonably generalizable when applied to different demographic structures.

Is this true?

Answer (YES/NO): NO